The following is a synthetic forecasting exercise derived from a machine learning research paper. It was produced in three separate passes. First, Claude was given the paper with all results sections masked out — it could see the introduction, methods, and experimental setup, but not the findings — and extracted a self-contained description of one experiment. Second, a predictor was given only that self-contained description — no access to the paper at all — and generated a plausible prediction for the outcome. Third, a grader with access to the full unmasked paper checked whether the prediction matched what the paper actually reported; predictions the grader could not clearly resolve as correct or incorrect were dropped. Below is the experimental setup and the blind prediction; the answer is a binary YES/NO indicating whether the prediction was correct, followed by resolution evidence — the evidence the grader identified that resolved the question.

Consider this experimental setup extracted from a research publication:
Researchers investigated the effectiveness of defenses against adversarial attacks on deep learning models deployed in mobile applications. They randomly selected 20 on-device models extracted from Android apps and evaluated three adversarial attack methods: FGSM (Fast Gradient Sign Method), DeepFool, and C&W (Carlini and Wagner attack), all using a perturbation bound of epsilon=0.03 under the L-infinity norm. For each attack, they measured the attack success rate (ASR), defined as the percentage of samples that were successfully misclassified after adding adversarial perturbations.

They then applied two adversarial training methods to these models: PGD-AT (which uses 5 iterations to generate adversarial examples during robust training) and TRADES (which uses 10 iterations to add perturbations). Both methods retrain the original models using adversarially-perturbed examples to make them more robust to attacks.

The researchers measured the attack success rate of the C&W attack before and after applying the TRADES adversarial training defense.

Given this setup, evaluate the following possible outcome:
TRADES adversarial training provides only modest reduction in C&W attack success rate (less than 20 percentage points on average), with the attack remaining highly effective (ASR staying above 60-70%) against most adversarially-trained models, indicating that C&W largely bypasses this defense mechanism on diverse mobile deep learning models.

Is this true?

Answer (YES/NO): NO